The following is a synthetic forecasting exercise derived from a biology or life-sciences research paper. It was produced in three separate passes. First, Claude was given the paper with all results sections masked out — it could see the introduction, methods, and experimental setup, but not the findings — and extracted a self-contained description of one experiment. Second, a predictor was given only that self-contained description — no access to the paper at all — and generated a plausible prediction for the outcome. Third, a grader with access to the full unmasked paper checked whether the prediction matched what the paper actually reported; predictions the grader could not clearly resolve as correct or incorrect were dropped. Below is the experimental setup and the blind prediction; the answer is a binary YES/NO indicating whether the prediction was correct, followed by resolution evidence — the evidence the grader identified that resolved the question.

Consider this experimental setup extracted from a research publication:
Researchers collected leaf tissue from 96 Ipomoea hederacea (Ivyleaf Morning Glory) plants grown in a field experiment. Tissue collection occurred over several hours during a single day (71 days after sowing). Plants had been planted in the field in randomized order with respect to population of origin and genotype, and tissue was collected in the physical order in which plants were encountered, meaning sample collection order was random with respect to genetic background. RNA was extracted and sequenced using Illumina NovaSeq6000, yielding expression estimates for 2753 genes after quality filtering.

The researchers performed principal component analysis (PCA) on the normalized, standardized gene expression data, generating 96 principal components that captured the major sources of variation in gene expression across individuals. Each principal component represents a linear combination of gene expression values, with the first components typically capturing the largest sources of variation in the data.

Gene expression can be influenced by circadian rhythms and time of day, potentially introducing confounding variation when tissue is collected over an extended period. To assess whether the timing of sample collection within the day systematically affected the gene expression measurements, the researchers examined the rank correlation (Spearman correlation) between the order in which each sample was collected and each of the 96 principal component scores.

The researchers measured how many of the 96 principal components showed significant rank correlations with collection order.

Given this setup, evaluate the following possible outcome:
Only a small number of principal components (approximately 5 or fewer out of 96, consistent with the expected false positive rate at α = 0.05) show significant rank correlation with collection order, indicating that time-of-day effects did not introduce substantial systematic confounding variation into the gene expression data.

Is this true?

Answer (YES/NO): YES